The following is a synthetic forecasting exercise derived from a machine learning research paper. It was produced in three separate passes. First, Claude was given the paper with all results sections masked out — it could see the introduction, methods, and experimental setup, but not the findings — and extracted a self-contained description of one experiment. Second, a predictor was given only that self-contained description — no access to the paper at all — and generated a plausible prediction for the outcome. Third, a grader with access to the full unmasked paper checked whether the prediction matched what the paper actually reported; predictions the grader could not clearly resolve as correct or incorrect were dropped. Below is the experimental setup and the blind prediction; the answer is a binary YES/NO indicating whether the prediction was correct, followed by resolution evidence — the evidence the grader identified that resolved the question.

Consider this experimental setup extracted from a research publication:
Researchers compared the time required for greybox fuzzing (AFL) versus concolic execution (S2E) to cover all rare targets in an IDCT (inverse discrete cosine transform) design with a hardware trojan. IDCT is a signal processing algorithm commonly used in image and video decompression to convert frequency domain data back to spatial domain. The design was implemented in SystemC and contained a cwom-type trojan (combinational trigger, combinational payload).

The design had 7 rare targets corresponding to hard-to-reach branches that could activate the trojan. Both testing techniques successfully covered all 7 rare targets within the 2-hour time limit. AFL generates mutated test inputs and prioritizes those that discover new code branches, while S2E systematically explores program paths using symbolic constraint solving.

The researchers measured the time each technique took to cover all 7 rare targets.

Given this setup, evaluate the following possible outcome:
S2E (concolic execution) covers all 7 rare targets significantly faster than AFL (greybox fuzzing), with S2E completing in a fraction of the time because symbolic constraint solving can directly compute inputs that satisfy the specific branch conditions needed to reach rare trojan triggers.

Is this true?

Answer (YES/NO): NO